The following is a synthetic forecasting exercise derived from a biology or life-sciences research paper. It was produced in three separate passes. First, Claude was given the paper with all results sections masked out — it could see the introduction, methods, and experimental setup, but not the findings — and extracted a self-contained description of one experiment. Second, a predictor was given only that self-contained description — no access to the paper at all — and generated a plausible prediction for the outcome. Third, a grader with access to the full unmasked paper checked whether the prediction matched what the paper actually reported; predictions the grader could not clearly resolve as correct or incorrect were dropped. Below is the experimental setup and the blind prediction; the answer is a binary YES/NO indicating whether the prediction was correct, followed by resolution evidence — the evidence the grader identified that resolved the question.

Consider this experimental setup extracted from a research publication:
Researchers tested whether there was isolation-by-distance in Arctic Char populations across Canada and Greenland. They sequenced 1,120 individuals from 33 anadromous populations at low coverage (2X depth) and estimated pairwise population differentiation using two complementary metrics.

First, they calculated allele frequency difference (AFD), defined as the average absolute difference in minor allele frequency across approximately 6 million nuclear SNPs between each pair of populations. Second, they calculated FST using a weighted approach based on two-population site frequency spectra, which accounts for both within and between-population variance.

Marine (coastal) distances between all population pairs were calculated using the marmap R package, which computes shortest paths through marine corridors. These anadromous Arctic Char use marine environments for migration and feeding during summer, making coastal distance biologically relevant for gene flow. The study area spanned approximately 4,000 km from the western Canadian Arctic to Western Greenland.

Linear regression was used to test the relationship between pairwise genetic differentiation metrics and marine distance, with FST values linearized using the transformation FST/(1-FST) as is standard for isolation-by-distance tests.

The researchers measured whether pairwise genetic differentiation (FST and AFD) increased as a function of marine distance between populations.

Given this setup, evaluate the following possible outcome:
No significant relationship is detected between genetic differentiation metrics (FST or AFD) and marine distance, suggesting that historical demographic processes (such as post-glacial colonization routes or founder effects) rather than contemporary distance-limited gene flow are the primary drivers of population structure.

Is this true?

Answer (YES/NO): NO